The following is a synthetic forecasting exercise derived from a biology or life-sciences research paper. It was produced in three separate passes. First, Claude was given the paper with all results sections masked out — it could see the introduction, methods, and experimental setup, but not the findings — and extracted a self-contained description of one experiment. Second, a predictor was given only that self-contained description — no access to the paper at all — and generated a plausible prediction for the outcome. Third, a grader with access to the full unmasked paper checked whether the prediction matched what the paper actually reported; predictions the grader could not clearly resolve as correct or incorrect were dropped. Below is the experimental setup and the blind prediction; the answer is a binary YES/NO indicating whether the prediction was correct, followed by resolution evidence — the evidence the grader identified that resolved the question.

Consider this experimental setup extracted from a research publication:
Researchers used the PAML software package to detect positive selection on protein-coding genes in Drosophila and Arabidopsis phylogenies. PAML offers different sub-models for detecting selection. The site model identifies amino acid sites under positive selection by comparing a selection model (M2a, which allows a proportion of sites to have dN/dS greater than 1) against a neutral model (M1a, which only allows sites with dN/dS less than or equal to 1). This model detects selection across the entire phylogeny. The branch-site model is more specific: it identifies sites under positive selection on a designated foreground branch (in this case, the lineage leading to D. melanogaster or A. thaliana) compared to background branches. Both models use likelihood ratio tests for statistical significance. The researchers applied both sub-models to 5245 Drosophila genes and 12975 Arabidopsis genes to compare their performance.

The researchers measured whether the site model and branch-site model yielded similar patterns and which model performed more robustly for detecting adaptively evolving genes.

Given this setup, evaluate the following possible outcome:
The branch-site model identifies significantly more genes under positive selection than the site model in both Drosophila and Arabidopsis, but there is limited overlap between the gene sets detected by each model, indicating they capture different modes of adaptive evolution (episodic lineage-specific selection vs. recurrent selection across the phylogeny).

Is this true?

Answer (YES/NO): NO